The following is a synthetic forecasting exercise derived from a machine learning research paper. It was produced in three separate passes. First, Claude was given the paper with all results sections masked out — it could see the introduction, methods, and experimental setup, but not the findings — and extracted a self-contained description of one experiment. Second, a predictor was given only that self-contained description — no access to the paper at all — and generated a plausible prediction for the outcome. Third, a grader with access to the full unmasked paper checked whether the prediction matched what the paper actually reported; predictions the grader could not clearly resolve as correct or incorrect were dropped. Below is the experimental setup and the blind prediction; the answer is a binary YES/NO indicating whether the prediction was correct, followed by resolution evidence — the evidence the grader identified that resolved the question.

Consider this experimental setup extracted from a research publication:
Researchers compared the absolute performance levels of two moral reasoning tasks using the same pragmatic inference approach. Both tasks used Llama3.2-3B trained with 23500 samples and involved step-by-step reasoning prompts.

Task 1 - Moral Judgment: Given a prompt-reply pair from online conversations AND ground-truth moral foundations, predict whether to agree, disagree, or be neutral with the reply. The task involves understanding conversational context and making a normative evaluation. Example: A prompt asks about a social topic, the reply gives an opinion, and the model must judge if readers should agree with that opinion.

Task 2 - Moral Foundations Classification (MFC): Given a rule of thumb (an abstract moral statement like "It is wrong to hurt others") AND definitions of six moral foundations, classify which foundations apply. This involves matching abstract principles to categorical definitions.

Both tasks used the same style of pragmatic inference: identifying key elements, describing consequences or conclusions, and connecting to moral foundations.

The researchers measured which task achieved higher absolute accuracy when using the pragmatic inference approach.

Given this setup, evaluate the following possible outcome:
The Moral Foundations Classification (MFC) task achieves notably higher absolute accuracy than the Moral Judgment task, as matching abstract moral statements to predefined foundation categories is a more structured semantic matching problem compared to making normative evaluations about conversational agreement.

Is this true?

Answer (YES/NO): YES